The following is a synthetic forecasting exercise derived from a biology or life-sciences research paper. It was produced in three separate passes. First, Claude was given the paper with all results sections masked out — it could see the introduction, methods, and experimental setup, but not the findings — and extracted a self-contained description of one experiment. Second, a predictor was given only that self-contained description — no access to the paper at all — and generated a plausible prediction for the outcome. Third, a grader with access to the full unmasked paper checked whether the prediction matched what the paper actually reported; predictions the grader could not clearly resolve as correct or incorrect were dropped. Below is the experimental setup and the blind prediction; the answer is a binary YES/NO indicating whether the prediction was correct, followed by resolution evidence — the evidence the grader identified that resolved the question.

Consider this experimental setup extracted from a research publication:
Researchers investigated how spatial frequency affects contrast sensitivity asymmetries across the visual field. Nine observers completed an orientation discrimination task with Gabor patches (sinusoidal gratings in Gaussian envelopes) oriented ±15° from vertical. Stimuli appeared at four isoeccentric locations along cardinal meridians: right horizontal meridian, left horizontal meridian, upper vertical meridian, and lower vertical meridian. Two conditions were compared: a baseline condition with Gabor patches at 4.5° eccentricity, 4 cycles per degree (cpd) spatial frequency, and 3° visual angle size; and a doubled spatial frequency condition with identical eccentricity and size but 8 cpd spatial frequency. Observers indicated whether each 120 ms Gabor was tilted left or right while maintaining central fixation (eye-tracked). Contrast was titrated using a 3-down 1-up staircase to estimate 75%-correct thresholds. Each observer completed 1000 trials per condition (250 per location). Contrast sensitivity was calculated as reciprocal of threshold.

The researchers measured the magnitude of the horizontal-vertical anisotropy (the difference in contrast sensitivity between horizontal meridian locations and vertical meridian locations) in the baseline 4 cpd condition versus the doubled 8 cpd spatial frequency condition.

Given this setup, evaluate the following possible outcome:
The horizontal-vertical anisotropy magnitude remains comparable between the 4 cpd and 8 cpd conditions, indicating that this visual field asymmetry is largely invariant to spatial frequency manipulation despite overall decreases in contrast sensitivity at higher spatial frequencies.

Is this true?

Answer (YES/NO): YES